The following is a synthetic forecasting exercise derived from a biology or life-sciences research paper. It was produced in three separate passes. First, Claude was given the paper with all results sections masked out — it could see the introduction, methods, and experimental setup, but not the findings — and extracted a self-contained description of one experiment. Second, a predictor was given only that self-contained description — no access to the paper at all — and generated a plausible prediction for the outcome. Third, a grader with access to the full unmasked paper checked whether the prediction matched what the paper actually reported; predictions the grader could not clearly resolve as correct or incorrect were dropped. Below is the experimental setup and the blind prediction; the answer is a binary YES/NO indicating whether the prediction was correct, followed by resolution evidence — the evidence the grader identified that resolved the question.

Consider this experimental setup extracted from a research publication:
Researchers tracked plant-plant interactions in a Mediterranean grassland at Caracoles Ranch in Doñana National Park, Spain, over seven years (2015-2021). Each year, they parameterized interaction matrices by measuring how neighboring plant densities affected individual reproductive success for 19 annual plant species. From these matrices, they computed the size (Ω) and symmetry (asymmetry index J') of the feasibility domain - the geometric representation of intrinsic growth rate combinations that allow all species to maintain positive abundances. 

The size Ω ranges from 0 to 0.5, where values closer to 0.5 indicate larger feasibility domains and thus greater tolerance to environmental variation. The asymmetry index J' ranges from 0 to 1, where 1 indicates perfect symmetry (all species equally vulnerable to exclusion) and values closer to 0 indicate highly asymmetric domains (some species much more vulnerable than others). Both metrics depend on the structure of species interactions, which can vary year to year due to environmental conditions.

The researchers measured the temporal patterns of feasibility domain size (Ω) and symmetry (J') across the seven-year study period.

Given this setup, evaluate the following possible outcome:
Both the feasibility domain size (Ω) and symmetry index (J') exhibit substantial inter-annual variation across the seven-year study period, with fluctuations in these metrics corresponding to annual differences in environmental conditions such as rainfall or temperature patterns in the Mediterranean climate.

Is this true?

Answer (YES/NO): NO